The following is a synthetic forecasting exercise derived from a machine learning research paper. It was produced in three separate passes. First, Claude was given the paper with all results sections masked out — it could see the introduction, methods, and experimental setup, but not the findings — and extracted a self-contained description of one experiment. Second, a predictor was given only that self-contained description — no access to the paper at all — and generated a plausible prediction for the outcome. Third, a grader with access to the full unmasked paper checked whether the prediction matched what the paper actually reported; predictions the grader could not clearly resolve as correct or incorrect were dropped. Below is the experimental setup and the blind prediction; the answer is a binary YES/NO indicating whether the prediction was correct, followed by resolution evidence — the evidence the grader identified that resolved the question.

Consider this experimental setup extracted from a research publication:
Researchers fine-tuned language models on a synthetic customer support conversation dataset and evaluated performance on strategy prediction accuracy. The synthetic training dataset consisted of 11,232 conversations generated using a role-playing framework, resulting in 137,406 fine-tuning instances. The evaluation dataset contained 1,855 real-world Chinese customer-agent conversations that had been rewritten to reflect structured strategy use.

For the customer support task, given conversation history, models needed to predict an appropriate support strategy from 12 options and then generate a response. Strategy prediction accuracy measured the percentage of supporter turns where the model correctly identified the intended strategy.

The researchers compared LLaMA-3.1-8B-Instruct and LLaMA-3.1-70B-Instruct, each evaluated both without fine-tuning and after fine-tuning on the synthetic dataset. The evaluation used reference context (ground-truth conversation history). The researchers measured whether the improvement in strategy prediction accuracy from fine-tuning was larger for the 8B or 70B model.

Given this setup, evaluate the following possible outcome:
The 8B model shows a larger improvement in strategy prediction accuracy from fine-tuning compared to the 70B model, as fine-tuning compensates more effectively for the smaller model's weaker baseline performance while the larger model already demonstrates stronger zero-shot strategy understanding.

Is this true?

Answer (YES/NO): YES